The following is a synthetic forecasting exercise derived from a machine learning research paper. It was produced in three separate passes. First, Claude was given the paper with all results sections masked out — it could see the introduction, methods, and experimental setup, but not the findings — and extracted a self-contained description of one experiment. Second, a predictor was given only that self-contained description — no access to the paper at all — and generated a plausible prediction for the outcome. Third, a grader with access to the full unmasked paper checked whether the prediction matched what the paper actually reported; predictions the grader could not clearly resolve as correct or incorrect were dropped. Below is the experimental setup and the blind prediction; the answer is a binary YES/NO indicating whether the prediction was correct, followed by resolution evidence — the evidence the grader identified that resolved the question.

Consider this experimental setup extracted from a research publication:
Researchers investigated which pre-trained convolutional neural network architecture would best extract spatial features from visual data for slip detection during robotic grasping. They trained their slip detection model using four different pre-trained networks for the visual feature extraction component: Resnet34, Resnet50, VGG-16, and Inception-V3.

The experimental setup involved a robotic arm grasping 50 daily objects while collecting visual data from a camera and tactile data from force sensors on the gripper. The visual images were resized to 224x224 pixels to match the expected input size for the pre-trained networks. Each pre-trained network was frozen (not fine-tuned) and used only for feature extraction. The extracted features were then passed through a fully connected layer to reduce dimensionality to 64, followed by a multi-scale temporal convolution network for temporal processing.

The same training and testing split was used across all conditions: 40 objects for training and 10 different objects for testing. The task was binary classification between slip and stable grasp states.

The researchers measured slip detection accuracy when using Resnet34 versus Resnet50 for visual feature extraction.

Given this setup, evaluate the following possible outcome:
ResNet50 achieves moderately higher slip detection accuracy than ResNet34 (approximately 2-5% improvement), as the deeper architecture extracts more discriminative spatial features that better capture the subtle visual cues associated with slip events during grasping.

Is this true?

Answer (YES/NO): NO